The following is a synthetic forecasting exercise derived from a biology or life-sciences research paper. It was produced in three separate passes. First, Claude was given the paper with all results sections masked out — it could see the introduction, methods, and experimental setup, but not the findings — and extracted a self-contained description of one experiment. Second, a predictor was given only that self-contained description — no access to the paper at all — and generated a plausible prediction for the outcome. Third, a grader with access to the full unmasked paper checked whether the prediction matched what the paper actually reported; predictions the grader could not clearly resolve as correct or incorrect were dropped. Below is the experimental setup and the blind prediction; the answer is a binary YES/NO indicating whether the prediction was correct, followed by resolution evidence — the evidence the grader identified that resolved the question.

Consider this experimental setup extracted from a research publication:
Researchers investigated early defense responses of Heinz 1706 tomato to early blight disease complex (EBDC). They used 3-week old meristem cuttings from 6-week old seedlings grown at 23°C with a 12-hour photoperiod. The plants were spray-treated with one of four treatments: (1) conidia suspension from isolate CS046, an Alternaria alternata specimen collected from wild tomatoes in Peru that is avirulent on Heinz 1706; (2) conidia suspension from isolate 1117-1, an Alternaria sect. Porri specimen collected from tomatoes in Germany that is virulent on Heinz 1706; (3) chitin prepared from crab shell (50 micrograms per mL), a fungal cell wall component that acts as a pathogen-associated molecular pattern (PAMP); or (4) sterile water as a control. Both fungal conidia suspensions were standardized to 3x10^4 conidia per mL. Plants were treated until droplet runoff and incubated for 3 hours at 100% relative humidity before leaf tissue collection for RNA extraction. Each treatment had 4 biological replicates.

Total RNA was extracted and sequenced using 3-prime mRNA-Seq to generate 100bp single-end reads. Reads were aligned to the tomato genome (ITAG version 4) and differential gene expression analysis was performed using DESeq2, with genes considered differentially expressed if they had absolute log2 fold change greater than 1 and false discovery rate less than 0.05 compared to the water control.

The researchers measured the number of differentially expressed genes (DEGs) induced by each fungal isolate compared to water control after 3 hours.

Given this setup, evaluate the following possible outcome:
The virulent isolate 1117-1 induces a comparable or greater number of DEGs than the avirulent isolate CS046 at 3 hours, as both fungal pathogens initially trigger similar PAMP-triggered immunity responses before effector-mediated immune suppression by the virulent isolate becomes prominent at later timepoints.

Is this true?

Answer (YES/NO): NO